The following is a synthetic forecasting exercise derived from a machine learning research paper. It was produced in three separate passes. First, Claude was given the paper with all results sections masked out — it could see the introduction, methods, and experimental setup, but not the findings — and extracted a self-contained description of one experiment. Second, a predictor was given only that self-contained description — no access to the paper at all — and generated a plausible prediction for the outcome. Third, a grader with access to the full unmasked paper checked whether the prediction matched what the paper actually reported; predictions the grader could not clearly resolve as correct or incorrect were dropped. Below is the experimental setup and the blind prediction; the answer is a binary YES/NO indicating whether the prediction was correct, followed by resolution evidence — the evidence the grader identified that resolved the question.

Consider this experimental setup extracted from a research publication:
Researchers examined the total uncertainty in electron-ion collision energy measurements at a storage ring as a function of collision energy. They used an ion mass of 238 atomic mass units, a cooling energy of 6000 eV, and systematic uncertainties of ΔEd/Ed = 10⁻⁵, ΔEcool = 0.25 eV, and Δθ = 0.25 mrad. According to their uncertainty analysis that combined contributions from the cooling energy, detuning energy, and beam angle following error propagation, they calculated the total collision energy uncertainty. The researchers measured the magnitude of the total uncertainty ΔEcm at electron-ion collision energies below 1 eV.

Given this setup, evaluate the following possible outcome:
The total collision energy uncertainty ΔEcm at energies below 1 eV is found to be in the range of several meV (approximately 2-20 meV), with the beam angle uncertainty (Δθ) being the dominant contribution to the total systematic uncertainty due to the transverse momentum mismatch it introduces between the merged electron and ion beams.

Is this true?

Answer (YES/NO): NO